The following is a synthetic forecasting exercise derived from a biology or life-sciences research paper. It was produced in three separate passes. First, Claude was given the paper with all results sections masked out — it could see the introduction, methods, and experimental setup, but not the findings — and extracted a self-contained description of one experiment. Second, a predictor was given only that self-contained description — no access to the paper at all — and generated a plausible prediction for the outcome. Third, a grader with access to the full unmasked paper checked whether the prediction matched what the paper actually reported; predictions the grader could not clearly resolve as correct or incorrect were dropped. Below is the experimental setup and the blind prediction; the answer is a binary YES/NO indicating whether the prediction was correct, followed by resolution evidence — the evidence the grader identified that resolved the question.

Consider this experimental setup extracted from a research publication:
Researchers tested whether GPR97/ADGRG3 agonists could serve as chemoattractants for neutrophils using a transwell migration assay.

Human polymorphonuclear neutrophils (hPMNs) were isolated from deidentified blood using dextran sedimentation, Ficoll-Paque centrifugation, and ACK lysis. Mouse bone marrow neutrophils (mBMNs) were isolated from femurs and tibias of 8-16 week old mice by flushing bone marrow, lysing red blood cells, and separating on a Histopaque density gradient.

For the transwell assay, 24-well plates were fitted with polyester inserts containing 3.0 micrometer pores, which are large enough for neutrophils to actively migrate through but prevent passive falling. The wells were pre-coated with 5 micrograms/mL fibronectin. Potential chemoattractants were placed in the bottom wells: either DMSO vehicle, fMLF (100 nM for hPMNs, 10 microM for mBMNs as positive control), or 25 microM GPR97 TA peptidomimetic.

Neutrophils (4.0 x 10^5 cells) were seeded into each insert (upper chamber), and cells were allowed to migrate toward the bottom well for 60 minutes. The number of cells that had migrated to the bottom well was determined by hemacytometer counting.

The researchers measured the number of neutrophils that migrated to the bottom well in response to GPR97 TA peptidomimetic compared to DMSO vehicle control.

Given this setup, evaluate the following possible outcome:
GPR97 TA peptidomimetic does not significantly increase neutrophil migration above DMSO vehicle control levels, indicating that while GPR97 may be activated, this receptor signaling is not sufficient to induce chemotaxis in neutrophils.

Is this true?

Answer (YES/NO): NO